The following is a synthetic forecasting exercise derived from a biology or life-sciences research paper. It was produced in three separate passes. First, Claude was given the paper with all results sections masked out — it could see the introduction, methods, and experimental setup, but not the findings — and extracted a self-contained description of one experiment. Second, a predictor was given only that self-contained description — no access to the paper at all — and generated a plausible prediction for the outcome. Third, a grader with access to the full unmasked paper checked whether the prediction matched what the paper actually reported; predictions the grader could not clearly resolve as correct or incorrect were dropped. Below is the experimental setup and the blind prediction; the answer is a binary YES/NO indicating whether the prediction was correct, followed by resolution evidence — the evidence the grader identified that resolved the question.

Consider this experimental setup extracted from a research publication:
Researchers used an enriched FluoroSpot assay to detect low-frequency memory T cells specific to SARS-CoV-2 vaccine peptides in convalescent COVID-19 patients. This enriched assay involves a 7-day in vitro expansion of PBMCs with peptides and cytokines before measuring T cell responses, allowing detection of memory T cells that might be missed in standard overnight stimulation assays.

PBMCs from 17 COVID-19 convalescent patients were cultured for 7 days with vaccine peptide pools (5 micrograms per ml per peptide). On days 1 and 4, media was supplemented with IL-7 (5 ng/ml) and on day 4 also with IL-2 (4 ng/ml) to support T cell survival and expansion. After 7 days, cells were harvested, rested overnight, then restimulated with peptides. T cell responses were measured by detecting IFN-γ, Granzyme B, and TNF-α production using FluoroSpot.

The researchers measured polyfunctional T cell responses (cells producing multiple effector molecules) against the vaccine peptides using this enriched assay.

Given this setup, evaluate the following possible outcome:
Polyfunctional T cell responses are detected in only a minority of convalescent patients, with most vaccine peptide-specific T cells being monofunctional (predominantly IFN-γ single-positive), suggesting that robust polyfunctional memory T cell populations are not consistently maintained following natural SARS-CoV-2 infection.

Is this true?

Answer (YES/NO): NO